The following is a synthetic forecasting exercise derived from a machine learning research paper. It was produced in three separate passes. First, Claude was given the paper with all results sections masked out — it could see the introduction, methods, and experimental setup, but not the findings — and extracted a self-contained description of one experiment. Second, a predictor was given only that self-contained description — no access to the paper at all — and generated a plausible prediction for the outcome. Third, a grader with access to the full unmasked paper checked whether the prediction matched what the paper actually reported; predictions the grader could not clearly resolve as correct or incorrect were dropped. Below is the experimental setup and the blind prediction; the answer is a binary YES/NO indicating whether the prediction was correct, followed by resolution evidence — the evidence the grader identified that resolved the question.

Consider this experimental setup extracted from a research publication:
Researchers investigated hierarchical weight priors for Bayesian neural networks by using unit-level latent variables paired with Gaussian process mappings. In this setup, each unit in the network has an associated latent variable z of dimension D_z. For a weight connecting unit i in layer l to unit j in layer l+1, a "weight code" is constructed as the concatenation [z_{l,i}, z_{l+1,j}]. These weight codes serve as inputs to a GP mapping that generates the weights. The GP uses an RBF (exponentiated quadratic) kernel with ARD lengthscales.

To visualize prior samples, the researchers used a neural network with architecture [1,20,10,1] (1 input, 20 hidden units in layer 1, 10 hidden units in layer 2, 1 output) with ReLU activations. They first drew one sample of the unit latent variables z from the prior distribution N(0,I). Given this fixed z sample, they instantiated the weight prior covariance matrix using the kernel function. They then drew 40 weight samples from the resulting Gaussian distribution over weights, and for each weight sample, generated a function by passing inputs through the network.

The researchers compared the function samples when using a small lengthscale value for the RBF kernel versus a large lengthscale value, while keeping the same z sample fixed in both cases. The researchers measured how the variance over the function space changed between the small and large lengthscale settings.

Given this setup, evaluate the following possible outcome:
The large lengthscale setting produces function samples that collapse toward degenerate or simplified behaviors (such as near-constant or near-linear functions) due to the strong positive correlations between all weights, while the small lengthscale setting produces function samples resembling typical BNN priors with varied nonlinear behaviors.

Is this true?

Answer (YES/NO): NO